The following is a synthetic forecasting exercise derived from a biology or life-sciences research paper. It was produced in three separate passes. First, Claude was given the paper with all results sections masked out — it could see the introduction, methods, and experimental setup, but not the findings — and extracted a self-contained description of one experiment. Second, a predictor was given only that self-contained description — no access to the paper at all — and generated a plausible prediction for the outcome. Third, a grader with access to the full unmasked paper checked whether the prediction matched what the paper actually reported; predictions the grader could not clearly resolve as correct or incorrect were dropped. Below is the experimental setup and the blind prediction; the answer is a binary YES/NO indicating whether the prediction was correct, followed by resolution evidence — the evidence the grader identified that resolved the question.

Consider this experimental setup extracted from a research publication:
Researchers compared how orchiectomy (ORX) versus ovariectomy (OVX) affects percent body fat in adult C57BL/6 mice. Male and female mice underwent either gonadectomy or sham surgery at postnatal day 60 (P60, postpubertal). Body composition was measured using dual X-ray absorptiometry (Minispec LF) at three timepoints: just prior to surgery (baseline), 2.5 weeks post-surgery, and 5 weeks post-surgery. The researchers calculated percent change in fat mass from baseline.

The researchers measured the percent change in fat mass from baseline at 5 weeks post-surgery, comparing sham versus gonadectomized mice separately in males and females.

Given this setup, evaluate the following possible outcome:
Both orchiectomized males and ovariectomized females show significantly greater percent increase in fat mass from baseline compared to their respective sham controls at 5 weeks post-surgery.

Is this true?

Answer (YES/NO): NO